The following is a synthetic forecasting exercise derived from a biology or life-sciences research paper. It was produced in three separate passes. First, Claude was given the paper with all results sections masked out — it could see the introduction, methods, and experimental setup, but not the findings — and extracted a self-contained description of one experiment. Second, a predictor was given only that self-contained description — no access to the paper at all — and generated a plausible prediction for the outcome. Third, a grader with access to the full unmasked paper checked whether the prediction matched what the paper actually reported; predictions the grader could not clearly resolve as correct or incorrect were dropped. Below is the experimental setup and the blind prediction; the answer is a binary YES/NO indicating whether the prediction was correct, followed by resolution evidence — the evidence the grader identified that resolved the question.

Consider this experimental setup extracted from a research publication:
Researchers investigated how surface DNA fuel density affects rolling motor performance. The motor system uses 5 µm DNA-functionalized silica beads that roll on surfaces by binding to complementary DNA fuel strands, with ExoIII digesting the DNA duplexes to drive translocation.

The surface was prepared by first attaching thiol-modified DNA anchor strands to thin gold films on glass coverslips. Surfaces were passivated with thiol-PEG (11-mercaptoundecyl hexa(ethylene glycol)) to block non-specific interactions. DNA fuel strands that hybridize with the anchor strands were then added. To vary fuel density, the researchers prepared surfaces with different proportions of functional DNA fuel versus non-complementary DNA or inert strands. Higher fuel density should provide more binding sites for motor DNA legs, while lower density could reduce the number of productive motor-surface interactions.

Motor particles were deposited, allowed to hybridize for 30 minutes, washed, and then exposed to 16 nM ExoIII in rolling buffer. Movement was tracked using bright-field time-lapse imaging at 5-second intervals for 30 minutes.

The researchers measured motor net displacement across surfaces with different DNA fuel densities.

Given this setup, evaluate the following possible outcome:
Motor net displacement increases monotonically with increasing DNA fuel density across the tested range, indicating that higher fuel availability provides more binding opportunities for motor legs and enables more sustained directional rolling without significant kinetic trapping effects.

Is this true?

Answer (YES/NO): NO